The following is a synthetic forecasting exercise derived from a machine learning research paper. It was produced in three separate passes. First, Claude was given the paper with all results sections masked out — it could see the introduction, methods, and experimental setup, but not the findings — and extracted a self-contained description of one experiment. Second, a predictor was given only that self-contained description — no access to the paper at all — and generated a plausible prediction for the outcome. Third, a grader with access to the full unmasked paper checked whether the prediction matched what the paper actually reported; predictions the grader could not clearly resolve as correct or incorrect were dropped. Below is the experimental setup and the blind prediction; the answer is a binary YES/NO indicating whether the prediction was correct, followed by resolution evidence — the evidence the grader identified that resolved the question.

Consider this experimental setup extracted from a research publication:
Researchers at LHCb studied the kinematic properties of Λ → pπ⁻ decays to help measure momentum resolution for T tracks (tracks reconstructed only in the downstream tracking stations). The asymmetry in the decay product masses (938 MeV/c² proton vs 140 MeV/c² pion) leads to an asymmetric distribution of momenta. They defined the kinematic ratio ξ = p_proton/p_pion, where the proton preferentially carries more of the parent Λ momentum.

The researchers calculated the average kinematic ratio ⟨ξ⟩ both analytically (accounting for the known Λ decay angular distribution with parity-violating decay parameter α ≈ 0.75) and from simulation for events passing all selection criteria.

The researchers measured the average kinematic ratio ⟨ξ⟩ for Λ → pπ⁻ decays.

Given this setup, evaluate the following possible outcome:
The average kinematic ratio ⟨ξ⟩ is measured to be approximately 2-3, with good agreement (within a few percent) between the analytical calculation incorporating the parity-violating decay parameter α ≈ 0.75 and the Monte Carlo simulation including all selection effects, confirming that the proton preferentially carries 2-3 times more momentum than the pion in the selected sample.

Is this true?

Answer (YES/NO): NO